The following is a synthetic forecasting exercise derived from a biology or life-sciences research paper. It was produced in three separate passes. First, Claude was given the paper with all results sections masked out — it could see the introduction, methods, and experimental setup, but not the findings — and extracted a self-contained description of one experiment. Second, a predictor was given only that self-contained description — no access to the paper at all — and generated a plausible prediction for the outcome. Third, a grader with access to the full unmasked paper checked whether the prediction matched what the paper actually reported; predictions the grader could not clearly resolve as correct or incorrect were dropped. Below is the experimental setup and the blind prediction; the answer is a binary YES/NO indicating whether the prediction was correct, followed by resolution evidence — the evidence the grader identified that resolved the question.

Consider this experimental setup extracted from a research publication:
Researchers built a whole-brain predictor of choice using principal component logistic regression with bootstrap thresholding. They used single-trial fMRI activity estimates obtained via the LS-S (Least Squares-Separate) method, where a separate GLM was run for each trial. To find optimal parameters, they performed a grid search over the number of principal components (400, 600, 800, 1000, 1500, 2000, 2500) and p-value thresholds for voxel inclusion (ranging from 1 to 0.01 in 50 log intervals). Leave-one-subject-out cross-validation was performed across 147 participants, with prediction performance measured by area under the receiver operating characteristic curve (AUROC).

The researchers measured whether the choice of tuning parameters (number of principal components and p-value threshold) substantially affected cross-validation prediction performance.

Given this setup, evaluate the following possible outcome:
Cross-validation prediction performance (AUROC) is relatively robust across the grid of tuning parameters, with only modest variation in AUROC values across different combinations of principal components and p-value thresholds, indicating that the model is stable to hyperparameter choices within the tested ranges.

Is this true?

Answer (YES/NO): YES